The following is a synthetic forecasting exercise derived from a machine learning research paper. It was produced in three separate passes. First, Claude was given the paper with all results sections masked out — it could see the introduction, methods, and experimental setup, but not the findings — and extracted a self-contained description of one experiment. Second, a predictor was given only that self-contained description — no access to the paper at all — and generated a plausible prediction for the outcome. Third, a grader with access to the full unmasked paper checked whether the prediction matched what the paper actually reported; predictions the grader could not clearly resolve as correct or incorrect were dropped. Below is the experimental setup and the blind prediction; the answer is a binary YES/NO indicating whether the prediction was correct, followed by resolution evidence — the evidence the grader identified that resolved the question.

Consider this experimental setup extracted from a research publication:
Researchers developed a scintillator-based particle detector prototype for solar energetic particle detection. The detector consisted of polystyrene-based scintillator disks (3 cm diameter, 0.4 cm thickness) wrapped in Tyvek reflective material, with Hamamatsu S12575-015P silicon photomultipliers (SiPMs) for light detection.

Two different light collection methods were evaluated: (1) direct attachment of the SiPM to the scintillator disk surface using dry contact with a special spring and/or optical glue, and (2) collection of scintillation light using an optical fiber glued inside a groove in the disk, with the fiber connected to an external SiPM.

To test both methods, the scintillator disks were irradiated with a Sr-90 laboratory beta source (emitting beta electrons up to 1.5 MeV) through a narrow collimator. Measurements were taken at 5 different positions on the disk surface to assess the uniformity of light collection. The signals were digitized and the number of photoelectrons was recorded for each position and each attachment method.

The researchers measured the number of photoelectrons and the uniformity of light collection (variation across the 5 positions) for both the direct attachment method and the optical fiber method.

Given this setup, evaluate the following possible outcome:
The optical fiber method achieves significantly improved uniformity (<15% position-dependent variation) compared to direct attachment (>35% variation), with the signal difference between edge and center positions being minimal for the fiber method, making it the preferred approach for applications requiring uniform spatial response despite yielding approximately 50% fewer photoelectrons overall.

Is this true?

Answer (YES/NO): NO